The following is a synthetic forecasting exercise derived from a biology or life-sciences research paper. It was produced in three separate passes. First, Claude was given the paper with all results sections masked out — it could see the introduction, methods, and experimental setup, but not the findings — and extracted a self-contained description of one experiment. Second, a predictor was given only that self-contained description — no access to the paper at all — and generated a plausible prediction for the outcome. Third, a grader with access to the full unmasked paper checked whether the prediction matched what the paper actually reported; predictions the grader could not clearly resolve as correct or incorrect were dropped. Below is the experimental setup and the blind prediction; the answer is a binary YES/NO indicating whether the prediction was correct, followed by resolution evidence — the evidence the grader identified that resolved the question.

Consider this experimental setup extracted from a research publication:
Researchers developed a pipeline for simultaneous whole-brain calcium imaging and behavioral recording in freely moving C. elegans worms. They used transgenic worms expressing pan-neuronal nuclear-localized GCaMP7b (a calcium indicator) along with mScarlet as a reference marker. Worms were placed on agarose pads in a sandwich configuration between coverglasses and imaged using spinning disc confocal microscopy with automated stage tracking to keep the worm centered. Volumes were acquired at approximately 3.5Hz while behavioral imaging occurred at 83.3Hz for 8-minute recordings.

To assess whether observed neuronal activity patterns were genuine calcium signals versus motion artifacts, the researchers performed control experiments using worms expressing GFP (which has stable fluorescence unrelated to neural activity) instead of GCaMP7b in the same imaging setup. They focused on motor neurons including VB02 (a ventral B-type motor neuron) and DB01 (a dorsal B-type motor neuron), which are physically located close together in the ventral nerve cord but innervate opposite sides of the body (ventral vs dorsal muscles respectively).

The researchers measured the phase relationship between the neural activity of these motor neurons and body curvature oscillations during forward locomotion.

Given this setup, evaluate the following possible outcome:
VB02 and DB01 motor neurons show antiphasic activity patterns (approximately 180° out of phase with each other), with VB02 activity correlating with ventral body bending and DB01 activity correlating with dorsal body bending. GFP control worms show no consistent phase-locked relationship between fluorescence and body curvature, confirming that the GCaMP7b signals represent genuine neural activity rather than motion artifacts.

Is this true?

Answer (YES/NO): YES